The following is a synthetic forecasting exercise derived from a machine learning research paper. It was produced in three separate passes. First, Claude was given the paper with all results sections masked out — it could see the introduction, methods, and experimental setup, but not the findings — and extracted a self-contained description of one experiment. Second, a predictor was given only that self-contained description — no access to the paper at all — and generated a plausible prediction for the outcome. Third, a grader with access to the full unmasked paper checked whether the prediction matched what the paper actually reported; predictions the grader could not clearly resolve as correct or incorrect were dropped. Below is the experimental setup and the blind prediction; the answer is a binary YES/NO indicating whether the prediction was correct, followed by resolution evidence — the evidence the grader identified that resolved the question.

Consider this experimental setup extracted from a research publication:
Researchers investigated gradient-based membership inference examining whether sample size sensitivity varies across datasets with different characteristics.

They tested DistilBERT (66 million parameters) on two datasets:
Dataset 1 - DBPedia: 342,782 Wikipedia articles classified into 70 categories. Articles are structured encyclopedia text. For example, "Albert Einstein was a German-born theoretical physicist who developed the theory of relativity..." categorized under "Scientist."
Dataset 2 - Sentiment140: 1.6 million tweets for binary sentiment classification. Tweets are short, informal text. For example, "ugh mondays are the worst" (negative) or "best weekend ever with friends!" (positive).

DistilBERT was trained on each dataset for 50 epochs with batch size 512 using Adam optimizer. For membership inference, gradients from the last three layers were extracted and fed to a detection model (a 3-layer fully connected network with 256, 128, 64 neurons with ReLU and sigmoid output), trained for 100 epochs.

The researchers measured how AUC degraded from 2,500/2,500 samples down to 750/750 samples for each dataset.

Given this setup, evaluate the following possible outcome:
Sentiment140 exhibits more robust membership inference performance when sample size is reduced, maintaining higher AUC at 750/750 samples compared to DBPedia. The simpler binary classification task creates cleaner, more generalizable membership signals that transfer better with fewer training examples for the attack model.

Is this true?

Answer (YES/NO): NO